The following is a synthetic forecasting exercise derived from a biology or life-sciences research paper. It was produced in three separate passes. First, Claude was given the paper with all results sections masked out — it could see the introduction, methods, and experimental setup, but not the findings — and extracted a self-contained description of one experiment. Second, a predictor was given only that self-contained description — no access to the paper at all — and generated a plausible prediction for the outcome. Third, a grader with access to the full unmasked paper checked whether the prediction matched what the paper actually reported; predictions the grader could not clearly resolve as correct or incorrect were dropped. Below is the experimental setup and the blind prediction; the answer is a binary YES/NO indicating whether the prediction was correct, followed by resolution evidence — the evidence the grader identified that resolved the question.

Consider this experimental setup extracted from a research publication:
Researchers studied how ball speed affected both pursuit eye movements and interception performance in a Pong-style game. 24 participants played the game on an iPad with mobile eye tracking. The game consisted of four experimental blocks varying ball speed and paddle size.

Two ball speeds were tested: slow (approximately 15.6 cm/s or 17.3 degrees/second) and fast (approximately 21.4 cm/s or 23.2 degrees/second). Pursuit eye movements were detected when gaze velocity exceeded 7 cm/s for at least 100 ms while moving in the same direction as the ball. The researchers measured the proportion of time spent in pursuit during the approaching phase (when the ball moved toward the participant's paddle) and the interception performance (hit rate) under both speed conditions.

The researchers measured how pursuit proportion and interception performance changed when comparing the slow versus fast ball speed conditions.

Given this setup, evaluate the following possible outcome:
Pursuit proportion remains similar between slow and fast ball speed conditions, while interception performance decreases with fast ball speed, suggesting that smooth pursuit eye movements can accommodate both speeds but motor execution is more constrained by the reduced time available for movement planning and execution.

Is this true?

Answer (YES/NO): NO